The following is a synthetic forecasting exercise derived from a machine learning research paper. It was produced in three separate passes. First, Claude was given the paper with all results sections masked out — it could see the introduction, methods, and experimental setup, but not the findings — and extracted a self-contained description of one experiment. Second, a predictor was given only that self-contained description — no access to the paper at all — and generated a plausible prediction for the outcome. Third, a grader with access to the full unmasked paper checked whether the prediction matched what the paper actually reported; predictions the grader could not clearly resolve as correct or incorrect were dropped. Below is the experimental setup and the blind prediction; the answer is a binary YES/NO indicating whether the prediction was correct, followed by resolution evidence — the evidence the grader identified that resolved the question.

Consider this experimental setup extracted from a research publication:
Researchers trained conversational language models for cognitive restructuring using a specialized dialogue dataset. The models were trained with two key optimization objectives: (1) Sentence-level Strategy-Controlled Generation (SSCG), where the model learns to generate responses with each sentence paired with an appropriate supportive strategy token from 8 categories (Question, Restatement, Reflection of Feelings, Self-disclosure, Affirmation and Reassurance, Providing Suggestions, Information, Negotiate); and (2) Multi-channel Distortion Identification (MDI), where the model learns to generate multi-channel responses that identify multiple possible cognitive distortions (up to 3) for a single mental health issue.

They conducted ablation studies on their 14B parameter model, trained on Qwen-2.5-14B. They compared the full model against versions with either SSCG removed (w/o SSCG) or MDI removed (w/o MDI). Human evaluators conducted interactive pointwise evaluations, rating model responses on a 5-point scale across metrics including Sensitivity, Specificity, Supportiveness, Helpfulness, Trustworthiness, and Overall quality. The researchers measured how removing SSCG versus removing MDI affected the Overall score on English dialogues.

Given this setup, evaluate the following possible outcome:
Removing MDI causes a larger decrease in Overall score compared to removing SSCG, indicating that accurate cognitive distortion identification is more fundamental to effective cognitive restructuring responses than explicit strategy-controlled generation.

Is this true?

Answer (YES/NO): NO